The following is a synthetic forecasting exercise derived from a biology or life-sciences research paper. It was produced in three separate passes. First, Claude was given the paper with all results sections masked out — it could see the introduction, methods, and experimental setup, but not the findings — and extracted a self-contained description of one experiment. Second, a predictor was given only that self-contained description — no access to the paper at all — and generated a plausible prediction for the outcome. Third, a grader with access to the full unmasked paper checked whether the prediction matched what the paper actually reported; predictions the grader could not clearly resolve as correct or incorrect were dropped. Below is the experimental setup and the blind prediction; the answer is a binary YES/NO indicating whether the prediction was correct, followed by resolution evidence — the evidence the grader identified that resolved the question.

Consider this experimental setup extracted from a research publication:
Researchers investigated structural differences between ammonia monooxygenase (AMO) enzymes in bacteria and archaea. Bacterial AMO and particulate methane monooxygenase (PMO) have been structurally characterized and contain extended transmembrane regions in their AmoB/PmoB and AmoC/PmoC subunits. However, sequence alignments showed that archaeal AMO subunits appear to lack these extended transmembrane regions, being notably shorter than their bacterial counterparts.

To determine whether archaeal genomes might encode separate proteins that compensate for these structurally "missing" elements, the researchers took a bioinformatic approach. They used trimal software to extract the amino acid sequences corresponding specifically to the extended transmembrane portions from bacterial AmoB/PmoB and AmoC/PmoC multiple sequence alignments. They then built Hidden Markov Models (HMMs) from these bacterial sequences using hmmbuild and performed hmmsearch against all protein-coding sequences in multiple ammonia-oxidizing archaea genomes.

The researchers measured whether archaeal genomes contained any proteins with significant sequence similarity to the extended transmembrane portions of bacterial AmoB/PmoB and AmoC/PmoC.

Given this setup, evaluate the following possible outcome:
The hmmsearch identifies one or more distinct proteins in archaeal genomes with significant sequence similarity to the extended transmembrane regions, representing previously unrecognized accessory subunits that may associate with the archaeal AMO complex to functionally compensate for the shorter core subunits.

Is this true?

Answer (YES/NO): NO